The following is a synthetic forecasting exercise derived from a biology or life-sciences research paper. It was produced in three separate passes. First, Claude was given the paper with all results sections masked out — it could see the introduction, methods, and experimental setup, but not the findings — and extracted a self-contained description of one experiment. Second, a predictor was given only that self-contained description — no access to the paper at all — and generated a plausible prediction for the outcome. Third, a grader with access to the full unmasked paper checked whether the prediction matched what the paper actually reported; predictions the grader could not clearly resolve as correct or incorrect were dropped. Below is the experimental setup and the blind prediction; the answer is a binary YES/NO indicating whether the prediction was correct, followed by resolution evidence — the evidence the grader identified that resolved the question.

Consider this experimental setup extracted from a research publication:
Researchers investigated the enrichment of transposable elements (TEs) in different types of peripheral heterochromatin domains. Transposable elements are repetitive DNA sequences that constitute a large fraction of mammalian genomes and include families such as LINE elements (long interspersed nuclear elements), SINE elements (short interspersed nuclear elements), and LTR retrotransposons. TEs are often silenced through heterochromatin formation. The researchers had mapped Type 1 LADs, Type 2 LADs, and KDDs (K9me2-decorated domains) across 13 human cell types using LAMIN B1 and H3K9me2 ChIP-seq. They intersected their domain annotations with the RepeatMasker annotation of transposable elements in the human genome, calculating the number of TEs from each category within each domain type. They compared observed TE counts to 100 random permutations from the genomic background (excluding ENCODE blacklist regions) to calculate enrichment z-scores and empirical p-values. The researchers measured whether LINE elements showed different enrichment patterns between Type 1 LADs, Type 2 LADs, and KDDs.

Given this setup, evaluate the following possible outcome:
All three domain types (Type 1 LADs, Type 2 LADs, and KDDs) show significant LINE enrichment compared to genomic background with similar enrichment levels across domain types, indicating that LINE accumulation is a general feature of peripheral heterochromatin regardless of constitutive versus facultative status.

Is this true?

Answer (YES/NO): NO